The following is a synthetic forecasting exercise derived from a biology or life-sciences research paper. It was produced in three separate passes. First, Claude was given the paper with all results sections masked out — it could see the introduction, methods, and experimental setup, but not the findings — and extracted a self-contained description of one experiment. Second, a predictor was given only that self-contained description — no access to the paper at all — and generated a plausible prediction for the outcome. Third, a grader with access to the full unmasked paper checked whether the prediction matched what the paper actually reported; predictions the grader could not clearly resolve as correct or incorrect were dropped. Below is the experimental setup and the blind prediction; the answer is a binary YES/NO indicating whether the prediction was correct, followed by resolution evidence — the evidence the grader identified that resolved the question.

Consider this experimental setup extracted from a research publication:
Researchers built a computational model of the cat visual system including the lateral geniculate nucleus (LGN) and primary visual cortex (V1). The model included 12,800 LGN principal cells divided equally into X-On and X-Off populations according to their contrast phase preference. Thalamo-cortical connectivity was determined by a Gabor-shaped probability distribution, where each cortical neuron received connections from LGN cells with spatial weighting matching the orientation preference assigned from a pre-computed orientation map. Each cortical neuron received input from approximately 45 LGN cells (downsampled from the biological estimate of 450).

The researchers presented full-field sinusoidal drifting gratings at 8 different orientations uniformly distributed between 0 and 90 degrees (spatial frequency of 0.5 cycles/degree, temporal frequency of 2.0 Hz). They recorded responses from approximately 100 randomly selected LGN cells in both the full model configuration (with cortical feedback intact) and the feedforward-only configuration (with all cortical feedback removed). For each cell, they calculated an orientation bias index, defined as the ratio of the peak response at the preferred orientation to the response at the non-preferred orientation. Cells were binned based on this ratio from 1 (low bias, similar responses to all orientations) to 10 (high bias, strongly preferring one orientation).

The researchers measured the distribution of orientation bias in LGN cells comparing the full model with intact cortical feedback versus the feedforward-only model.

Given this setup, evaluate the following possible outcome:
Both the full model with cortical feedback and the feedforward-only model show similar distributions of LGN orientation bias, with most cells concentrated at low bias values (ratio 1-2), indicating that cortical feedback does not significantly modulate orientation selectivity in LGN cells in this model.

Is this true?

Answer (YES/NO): NO